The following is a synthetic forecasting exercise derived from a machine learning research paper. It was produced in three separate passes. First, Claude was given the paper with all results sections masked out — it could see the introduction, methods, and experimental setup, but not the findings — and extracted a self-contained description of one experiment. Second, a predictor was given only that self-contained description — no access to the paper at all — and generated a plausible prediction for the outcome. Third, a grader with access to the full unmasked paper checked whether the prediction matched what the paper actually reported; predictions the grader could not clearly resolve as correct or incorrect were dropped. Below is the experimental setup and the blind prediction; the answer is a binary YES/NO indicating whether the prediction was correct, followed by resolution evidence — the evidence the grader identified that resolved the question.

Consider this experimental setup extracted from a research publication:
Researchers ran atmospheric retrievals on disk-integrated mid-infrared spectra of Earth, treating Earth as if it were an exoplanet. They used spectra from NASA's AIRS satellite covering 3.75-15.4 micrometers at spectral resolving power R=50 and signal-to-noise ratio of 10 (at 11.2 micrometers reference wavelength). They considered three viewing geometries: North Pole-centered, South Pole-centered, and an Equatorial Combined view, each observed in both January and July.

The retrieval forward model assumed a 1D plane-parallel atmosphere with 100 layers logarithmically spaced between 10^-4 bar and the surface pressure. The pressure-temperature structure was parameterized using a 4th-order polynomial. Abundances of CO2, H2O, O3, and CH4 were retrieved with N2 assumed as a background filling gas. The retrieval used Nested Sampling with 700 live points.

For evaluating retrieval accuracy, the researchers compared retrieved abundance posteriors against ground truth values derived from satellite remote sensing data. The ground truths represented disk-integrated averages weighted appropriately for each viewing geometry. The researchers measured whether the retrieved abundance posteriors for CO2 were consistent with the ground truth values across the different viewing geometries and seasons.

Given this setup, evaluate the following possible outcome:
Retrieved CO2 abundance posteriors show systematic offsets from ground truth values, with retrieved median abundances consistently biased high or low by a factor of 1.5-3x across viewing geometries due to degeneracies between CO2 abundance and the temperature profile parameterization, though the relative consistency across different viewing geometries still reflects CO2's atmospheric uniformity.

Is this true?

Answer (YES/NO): NO